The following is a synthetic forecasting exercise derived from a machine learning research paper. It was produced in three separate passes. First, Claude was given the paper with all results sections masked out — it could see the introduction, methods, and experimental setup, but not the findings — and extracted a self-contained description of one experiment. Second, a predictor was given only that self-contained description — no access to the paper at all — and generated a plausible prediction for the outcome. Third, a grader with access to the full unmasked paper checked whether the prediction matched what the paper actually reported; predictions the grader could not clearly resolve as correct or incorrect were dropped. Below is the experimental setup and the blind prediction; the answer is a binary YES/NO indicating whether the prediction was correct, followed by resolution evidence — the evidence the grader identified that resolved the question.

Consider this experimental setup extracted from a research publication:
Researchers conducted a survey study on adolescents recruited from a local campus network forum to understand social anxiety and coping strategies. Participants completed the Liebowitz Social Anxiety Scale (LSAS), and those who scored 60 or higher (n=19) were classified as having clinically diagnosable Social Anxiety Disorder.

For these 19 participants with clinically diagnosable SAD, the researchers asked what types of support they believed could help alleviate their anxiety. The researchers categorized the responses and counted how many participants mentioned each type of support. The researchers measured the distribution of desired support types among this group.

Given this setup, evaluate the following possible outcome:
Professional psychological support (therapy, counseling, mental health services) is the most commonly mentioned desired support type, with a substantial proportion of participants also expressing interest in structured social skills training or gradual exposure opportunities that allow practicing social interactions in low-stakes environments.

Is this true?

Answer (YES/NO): NO